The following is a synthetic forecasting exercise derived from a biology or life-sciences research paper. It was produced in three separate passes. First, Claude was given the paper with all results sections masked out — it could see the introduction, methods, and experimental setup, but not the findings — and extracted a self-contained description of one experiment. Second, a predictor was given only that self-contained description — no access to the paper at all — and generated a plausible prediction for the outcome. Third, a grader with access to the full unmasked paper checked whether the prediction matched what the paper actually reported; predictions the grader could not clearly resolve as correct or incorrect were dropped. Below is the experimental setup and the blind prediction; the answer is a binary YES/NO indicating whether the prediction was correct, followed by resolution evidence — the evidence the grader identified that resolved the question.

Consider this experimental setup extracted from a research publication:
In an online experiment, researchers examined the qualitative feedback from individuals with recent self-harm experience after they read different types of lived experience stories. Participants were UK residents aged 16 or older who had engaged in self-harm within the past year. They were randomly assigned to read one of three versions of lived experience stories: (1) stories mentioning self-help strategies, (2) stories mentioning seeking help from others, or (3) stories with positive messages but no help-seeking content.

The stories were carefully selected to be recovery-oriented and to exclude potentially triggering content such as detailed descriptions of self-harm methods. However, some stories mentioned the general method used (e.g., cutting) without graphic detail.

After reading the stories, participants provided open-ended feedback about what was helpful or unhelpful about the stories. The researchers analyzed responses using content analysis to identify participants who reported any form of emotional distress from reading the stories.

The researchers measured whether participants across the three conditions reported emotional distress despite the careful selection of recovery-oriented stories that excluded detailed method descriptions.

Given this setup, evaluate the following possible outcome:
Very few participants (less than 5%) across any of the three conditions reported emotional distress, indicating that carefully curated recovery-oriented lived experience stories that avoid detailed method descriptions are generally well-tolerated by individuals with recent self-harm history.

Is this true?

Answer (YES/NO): NO